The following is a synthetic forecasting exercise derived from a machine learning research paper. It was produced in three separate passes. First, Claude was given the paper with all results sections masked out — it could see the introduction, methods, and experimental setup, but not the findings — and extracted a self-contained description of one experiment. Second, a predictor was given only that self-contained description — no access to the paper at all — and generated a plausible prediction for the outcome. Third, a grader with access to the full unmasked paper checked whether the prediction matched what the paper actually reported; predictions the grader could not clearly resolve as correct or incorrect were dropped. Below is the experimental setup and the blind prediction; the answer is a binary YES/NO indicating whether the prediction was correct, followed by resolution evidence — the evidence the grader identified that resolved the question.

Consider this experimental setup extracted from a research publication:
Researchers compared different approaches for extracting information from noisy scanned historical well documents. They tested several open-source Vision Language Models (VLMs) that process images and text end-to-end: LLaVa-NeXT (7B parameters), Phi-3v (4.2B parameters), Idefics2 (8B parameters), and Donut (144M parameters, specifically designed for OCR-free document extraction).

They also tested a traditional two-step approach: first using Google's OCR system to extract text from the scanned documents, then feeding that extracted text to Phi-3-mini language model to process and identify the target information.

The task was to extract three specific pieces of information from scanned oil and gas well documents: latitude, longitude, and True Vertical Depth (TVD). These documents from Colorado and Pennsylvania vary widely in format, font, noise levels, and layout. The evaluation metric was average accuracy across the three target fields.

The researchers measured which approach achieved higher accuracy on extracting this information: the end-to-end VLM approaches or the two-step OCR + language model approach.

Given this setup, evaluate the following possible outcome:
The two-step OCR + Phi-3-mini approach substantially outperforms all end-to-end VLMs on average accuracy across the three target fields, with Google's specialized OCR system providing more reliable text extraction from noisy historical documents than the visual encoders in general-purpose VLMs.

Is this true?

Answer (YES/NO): YES